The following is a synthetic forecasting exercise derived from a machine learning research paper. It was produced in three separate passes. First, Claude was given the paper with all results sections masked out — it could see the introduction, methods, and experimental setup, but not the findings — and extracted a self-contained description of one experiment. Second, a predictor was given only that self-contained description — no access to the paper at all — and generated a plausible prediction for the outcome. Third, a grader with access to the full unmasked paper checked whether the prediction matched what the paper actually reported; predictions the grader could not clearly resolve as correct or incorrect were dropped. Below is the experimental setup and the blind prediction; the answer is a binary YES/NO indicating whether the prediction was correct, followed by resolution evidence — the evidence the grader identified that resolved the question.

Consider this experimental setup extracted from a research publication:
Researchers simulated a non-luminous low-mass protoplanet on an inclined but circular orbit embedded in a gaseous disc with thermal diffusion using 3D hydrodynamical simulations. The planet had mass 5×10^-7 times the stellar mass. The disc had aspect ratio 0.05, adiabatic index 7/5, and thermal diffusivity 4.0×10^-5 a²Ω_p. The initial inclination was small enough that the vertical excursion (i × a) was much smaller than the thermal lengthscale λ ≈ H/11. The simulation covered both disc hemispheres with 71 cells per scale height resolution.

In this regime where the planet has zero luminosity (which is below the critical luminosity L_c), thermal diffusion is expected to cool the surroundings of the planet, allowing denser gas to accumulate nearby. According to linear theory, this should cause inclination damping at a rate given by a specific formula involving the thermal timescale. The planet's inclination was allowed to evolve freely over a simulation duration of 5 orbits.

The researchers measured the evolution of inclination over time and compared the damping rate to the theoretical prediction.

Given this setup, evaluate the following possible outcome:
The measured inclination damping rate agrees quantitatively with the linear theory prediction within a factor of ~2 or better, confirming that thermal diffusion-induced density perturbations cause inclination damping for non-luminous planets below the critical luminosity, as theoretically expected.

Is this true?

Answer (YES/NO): YES